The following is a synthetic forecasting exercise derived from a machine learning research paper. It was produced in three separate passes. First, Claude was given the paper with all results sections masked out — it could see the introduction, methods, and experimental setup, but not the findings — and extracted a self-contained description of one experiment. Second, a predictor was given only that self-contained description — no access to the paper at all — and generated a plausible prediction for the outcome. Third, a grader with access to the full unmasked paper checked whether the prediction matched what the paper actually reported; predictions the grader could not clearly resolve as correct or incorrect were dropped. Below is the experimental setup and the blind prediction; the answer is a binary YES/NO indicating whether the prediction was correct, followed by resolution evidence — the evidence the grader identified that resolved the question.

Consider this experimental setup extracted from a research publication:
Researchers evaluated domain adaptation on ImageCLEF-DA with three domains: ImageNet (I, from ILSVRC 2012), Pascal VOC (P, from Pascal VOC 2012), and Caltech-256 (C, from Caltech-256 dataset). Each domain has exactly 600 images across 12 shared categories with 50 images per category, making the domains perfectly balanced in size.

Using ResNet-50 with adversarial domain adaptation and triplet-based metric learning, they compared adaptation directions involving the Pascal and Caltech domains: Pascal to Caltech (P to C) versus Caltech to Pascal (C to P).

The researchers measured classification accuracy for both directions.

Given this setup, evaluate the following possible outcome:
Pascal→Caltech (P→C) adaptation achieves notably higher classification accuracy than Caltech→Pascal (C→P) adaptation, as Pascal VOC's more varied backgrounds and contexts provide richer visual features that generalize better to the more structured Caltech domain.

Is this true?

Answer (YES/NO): YES